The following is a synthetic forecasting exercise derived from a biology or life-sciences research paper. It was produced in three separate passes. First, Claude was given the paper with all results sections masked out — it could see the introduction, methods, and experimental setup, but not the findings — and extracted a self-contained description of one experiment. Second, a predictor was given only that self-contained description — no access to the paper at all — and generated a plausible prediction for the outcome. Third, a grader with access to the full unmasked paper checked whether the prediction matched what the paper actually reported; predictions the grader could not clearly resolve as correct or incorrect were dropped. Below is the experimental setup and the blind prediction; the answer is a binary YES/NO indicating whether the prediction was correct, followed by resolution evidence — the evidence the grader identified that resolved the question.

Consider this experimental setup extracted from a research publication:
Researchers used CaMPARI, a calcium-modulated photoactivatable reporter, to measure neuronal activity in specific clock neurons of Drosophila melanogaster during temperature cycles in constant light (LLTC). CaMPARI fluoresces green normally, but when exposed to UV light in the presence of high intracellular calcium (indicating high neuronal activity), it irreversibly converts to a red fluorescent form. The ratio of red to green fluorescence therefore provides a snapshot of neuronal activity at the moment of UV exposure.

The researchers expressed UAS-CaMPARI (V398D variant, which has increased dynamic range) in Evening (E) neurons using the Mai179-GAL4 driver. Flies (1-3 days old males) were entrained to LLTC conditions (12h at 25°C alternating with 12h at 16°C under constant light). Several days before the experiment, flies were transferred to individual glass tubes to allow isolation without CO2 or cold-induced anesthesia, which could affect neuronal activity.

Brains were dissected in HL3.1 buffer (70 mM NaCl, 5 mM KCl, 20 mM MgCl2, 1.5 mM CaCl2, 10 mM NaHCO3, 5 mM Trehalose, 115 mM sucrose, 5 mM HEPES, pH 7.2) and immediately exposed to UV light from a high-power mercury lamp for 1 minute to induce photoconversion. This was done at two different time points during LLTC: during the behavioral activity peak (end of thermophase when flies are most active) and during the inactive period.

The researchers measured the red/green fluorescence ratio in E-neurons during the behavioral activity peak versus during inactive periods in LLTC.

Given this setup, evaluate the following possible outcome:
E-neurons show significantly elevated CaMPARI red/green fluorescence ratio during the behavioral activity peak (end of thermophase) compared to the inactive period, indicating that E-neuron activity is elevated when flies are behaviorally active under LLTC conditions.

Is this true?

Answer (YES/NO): NO